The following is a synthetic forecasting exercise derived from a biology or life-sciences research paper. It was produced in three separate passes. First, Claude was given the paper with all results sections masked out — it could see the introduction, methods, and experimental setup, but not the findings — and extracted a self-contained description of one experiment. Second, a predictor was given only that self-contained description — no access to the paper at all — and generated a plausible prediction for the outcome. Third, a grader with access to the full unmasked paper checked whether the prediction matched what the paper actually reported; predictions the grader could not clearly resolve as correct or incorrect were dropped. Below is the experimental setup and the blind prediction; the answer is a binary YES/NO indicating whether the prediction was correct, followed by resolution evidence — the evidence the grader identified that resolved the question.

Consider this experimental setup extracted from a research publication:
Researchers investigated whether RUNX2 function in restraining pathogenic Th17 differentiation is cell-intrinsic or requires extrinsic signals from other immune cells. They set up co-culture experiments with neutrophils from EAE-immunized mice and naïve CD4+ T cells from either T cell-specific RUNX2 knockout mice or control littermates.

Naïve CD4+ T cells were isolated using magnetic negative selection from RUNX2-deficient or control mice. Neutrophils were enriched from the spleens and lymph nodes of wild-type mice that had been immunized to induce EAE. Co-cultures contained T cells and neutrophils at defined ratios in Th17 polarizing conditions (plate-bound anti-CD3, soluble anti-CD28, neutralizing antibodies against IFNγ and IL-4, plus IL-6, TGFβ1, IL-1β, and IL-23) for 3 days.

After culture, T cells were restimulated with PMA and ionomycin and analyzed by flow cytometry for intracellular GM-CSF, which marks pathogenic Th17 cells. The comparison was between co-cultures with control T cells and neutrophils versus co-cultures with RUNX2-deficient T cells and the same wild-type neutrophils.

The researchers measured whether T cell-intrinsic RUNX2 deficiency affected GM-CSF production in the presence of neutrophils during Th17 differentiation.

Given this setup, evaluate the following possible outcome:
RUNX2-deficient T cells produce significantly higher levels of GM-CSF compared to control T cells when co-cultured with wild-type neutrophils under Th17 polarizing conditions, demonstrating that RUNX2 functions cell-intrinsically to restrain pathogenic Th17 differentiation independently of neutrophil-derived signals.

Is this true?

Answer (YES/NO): NO